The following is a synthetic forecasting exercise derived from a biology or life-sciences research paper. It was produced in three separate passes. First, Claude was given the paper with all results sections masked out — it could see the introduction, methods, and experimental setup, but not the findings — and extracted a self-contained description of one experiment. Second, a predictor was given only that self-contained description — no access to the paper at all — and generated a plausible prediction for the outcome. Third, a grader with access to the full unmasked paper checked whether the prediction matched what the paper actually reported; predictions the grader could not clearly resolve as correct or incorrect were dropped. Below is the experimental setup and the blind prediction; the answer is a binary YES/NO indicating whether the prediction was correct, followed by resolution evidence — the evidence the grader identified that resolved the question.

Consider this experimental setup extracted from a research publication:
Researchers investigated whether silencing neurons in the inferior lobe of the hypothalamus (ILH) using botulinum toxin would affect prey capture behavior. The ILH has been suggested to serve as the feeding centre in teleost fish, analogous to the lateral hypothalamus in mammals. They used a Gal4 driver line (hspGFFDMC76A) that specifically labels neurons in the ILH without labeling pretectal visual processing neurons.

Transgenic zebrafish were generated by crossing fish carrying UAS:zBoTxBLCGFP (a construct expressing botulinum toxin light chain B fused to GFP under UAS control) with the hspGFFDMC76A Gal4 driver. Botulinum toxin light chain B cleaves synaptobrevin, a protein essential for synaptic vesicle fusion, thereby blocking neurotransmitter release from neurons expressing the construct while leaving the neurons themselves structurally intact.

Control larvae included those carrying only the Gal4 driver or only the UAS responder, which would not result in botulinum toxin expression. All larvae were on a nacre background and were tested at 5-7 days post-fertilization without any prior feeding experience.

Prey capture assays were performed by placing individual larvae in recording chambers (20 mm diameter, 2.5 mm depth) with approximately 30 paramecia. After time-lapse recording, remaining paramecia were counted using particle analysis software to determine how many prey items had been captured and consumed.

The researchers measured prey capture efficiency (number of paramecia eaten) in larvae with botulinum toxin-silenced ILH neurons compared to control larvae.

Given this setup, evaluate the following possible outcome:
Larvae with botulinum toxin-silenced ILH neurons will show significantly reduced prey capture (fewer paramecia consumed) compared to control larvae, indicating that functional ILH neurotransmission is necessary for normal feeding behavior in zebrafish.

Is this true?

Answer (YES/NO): YES